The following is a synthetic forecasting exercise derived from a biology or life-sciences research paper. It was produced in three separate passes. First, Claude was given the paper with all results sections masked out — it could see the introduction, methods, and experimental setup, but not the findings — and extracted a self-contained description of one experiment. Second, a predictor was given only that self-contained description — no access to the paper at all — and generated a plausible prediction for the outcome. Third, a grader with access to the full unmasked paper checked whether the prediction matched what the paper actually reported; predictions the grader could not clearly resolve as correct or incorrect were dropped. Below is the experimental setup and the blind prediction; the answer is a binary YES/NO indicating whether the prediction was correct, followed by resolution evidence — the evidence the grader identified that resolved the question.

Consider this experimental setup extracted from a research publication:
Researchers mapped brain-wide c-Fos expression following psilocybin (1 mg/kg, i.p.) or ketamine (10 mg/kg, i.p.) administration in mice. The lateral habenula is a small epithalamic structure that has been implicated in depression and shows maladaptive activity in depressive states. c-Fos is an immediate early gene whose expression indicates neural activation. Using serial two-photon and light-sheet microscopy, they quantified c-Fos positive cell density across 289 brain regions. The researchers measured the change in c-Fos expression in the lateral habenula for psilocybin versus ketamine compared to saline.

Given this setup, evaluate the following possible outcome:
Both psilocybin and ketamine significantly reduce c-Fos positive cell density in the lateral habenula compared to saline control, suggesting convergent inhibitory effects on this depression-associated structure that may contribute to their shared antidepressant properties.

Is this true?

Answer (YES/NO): NO